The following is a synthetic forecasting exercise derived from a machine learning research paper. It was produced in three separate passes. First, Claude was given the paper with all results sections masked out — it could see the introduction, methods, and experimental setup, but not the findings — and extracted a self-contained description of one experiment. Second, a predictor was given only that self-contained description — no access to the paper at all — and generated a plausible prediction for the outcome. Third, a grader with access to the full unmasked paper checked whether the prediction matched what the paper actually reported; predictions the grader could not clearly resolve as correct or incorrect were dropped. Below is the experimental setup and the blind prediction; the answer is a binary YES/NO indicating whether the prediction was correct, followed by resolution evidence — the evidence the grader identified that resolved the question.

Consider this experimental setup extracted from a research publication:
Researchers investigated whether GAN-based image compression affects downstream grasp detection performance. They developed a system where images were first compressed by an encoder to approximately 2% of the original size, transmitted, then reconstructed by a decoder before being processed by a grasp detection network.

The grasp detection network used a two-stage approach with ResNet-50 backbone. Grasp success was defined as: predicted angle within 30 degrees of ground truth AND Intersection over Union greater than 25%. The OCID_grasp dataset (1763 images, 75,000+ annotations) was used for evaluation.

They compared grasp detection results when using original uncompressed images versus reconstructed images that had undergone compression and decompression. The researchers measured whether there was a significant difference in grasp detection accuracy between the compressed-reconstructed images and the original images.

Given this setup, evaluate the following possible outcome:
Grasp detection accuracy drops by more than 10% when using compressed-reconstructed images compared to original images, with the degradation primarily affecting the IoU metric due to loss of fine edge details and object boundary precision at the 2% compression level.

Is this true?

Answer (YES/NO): NO